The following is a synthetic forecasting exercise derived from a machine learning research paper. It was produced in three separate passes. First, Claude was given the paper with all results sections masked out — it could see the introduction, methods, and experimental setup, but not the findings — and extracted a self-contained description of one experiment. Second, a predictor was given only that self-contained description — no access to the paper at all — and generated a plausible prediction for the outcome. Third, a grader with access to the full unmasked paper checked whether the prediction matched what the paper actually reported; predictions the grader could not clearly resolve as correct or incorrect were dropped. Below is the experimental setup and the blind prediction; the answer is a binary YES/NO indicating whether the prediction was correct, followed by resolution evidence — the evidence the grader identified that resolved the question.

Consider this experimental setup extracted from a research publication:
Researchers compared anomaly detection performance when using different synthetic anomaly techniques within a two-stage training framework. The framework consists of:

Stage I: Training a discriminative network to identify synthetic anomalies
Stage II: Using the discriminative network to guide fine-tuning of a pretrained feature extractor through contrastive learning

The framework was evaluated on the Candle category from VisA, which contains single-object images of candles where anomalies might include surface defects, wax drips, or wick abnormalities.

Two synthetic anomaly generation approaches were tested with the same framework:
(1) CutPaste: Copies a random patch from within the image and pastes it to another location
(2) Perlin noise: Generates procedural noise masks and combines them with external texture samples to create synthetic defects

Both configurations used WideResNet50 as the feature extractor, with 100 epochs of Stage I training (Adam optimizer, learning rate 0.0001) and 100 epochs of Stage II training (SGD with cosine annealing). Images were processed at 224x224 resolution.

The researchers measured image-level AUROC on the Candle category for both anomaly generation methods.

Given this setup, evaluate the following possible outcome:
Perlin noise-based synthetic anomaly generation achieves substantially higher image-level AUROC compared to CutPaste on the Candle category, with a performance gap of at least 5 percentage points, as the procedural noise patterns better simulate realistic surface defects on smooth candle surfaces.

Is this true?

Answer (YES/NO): NO